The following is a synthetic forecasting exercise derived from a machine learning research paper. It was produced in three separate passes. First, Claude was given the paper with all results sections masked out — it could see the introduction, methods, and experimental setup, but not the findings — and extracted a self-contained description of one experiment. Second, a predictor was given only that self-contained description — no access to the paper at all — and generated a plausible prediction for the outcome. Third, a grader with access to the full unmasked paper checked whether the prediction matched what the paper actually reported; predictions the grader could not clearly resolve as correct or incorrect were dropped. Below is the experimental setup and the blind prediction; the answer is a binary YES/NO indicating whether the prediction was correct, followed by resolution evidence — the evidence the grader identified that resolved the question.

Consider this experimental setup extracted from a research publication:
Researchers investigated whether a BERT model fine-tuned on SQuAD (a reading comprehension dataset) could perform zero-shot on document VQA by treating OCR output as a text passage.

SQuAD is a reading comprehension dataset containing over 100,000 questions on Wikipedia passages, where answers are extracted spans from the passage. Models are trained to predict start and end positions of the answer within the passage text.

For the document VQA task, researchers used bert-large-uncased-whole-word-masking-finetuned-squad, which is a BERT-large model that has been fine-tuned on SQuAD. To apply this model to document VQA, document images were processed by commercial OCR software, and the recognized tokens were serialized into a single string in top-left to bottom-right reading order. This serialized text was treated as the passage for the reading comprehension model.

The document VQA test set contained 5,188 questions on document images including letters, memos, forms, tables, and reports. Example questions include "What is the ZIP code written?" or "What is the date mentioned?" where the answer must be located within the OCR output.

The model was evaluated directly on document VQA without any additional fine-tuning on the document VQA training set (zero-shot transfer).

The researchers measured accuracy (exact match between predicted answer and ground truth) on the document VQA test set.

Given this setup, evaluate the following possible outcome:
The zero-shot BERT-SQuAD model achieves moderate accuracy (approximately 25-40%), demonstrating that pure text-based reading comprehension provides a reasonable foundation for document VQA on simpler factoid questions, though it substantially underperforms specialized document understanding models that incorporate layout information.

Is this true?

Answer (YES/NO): NO